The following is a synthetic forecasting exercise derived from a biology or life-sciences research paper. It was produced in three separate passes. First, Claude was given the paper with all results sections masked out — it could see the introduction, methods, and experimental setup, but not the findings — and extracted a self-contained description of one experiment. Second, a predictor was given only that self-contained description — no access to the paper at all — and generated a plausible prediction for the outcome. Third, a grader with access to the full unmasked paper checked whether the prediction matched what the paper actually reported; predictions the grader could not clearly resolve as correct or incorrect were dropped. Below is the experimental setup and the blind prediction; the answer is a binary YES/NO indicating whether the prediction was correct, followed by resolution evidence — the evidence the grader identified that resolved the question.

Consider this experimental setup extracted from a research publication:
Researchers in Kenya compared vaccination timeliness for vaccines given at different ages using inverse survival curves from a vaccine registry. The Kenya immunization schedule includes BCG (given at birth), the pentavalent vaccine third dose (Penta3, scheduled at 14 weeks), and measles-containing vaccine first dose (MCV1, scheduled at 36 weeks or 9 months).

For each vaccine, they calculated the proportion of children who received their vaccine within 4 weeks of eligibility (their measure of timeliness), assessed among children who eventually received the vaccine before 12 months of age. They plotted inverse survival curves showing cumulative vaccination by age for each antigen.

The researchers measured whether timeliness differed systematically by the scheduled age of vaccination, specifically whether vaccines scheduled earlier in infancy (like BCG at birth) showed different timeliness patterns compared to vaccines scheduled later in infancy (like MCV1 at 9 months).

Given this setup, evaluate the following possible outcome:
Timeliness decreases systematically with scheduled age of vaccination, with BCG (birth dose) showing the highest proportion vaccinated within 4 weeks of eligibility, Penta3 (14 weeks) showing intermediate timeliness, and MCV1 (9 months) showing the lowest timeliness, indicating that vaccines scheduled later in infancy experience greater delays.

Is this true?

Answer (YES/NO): YES